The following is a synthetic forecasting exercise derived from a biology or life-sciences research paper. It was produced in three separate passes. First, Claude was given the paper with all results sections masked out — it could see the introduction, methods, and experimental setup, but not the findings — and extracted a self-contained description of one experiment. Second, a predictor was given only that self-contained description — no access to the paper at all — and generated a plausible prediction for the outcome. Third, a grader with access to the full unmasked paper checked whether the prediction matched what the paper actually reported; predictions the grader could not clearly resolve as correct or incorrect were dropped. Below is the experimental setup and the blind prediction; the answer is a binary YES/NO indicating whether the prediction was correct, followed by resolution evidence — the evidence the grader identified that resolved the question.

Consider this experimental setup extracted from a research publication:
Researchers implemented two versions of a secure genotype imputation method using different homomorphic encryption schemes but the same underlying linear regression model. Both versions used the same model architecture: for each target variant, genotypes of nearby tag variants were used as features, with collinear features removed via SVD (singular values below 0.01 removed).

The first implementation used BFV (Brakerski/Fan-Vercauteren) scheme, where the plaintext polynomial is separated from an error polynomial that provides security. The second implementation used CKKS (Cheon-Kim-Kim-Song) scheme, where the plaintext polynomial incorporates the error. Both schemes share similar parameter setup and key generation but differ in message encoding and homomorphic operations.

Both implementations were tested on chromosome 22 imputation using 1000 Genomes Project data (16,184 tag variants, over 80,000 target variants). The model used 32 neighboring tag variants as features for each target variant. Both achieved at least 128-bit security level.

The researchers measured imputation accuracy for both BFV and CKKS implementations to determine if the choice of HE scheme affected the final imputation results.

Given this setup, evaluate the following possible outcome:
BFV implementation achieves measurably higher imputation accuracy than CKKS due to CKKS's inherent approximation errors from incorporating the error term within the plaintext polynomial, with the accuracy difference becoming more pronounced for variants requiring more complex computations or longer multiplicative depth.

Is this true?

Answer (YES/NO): NO